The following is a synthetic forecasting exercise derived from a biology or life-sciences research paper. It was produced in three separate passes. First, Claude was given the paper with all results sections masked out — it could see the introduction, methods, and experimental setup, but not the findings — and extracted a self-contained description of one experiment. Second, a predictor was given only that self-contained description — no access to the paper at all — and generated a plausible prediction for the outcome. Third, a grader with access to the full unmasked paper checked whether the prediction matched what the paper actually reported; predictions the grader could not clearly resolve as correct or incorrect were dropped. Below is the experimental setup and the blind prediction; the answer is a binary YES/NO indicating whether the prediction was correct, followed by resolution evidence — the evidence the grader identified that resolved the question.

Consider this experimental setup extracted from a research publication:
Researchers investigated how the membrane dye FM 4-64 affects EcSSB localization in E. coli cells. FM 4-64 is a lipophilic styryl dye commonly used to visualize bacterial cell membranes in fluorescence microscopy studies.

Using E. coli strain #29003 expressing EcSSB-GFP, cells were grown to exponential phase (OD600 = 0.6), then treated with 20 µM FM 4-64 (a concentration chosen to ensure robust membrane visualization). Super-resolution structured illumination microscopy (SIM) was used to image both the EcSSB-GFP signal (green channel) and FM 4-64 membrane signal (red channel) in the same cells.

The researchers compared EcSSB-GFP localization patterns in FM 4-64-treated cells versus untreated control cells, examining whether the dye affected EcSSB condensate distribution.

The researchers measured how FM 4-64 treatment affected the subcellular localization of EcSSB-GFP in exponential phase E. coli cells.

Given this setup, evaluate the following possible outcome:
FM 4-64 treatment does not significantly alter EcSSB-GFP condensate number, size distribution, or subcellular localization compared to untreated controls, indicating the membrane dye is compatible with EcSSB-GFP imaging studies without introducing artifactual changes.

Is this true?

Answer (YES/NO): NO